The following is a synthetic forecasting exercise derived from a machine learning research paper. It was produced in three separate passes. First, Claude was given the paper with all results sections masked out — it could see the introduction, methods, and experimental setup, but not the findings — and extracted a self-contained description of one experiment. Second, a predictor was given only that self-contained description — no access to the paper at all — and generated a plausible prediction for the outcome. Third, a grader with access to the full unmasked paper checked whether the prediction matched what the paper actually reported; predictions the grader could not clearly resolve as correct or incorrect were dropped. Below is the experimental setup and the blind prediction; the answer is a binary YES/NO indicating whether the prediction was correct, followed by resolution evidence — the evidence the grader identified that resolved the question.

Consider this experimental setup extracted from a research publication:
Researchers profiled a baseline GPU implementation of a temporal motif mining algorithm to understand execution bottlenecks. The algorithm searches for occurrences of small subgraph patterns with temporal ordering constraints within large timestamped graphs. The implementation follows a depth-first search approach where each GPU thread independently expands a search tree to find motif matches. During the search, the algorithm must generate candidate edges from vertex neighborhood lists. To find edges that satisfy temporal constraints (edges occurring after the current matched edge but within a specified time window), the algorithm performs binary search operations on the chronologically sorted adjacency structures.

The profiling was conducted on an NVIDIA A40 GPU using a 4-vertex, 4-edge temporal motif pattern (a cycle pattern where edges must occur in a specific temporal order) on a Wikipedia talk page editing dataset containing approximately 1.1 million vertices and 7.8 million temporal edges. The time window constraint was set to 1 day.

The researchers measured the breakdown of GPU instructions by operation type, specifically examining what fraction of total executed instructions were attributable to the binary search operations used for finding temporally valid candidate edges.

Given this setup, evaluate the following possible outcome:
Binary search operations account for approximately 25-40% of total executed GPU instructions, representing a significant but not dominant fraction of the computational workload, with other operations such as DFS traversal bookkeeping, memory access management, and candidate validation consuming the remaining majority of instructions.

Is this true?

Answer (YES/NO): NO